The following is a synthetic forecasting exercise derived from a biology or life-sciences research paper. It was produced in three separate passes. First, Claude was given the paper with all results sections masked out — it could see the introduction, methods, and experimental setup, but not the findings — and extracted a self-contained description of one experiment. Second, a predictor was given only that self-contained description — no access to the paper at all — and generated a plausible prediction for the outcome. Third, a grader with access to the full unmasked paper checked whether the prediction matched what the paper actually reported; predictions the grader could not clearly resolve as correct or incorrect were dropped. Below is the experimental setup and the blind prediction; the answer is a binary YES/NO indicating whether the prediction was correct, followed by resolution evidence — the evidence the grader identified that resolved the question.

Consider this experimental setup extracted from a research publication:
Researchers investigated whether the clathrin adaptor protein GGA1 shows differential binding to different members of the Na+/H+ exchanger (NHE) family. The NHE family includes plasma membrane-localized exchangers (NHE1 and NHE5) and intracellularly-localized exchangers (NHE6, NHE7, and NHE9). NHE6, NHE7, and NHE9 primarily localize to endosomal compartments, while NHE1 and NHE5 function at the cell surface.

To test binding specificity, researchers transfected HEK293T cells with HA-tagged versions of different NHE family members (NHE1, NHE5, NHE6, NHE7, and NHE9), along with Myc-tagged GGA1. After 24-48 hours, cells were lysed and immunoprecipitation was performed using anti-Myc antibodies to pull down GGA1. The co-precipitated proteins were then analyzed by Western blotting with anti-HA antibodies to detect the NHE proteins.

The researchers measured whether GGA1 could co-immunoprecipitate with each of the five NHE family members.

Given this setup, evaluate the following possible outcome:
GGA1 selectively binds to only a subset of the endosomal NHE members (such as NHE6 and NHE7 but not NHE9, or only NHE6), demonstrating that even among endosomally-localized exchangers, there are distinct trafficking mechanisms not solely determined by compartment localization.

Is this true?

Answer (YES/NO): NO